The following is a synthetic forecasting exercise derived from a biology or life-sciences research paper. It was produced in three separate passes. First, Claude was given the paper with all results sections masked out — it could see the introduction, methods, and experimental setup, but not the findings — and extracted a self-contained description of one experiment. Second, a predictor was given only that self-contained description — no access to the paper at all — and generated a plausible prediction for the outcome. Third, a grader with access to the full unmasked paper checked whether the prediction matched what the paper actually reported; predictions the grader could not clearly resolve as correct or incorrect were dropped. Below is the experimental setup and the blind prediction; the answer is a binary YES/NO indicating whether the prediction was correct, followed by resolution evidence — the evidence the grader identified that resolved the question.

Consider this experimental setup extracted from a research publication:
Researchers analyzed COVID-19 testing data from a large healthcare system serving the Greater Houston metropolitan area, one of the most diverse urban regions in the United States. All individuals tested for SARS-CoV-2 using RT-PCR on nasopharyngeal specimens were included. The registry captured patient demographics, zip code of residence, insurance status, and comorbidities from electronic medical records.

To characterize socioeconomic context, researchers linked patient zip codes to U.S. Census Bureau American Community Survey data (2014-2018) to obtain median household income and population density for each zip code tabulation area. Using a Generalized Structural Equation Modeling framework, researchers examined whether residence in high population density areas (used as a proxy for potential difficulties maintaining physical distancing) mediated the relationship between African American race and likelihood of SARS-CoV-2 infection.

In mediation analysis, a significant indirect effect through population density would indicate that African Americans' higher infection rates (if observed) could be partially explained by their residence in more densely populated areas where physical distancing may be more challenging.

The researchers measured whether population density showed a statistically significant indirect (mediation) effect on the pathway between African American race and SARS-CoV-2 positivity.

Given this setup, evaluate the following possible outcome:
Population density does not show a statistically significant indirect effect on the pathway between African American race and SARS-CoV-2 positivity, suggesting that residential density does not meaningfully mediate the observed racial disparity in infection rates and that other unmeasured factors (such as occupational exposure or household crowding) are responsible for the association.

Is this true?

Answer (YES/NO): NO